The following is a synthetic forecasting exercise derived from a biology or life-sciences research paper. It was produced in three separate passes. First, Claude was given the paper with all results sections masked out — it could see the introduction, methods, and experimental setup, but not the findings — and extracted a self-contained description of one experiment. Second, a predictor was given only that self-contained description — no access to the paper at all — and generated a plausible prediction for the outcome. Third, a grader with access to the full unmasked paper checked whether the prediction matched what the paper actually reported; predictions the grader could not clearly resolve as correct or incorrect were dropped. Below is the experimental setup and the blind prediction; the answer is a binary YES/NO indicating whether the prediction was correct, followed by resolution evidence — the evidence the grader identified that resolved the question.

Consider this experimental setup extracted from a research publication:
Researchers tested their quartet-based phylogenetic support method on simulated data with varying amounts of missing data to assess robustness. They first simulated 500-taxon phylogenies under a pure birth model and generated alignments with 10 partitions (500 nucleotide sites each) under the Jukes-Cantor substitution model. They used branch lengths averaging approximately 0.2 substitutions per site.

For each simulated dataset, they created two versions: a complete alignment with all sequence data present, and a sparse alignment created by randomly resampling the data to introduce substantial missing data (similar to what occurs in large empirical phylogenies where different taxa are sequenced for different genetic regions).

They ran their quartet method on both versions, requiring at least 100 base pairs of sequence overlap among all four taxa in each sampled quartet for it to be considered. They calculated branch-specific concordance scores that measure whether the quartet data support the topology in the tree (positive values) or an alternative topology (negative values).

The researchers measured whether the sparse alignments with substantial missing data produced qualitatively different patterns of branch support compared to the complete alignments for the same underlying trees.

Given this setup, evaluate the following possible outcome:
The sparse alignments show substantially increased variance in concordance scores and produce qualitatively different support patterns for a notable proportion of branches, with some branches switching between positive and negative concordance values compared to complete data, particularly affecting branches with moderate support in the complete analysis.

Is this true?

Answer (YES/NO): NO